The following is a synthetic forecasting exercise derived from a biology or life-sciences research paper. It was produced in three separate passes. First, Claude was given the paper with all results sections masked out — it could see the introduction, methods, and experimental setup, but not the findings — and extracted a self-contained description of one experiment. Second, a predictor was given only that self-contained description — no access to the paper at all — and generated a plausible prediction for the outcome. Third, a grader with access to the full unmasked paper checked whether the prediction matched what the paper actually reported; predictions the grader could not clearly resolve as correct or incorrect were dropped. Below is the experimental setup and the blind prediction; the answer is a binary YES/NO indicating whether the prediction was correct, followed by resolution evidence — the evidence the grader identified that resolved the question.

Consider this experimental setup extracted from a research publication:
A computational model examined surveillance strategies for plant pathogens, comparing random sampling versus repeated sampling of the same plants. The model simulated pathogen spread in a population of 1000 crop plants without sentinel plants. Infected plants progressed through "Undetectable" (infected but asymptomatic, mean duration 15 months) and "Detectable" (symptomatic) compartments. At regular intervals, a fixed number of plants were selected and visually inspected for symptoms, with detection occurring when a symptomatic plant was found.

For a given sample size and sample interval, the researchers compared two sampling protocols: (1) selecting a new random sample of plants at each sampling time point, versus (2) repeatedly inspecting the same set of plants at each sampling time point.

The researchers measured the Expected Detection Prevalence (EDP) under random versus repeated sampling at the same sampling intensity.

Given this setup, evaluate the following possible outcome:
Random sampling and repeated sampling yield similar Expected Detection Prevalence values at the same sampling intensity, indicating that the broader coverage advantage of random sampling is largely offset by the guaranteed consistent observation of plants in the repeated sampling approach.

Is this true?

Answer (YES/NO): NO